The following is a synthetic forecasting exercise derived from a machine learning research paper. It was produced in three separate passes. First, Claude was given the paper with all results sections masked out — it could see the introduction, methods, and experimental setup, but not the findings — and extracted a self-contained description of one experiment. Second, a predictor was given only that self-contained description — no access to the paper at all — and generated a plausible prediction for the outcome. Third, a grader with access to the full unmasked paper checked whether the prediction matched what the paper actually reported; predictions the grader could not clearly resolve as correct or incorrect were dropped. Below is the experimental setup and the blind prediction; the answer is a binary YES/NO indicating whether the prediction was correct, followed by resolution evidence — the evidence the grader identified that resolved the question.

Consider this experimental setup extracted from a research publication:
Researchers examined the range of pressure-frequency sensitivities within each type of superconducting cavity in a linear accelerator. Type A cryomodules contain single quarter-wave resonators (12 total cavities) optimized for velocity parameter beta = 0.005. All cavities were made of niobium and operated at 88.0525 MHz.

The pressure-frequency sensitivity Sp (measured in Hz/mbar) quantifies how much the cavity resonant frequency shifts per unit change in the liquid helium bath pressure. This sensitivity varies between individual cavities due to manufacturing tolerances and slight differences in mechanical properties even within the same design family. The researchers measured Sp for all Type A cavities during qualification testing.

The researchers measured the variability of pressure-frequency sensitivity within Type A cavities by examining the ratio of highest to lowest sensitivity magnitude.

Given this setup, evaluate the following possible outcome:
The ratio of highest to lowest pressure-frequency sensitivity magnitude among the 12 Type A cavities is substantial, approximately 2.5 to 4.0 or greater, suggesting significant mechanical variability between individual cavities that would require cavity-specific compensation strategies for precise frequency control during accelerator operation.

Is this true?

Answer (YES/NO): YES